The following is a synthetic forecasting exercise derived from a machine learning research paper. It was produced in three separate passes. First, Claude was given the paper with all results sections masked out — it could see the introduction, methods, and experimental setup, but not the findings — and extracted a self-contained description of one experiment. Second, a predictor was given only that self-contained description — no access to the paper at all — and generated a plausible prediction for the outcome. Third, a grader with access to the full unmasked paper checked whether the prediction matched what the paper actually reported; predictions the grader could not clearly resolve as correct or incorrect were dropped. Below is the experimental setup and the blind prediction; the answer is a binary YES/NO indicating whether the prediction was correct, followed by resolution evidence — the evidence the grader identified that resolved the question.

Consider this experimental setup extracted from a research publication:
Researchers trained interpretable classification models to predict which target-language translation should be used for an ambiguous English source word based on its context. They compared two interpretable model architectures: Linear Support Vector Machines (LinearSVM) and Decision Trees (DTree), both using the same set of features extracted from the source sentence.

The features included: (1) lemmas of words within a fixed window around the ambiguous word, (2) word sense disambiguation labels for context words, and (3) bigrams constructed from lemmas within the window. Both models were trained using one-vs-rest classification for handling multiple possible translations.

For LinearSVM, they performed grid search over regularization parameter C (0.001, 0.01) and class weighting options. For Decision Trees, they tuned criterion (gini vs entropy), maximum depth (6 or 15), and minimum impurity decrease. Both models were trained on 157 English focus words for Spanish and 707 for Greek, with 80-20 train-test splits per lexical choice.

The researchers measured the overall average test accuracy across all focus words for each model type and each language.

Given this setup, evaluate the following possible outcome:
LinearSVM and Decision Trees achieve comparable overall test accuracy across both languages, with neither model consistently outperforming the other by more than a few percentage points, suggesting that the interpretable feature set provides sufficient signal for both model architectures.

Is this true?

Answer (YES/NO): NO